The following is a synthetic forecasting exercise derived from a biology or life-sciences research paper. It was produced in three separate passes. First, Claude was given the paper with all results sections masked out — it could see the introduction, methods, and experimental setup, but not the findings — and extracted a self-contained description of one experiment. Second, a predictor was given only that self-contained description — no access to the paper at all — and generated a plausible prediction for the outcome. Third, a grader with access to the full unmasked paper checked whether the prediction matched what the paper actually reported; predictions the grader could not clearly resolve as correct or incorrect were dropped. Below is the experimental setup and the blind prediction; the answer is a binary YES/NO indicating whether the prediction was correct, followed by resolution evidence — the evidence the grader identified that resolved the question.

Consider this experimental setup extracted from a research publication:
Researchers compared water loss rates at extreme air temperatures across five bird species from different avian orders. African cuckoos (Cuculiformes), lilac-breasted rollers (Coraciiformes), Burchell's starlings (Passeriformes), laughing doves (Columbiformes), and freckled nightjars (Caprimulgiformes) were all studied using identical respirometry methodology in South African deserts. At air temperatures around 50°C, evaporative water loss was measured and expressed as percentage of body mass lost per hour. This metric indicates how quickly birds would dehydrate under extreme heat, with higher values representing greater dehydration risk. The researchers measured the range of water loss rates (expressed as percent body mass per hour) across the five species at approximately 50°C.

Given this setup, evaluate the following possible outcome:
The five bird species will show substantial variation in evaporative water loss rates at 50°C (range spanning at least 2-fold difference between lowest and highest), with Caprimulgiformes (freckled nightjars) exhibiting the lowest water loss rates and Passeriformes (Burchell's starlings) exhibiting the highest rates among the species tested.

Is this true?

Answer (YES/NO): YES